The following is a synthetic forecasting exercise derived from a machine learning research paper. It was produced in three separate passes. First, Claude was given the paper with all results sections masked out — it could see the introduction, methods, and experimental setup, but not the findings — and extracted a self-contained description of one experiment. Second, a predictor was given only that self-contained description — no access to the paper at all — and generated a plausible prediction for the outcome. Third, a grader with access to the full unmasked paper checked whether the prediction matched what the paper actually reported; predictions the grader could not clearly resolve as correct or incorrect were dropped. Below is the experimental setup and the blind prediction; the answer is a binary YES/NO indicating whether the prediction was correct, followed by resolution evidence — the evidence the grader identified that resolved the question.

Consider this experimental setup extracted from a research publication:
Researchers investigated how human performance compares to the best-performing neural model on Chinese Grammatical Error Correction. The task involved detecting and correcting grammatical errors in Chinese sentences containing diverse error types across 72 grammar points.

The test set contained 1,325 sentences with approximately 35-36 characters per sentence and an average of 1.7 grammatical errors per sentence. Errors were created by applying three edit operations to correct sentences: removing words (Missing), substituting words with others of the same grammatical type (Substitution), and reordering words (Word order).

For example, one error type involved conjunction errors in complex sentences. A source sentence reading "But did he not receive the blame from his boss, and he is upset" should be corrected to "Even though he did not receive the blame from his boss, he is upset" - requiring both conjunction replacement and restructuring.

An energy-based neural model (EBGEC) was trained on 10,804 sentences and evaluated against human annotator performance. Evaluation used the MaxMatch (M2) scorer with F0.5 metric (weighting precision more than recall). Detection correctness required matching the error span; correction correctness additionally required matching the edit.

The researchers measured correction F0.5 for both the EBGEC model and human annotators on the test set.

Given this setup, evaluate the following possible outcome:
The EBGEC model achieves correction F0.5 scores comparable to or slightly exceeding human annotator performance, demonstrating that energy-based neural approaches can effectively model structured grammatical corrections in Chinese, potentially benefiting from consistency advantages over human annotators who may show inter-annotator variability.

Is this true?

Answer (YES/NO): NO